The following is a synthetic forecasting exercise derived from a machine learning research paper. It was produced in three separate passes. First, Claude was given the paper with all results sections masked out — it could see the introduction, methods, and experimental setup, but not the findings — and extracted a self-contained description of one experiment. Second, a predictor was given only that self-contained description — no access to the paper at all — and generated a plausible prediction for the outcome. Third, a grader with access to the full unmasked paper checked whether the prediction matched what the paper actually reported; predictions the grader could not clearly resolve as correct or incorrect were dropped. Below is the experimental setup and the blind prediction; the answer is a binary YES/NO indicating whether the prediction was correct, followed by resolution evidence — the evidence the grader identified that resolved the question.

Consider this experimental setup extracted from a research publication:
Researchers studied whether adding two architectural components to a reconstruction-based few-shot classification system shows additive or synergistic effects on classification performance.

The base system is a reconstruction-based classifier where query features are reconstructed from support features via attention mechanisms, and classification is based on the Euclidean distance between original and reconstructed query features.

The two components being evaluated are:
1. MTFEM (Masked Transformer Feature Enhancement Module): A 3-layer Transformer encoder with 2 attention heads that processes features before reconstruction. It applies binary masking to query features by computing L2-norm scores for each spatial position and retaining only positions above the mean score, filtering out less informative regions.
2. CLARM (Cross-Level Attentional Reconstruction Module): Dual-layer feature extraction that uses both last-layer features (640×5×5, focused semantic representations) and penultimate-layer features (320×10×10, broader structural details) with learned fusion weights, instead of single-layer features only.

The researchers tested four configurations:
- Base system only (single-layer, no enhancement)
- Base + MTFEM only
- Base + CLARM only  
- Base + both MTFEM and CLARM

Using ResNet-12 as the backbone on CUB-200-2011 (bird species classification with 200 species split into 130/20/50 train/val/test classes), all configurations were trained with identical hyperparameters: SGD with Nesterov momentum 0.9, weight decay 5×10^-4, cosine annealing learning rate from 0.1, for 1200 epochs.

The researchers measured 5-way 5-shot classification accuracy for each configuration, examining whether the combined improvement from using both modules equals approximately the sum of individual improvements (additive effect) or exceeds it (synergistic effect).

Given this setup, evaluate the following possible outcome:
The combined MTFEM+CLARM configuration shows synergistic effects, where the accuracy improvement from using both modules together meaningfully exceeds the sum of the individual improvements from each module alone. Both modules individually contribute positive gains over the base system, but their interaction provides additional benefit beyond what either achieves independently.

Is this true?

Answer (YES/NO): YES